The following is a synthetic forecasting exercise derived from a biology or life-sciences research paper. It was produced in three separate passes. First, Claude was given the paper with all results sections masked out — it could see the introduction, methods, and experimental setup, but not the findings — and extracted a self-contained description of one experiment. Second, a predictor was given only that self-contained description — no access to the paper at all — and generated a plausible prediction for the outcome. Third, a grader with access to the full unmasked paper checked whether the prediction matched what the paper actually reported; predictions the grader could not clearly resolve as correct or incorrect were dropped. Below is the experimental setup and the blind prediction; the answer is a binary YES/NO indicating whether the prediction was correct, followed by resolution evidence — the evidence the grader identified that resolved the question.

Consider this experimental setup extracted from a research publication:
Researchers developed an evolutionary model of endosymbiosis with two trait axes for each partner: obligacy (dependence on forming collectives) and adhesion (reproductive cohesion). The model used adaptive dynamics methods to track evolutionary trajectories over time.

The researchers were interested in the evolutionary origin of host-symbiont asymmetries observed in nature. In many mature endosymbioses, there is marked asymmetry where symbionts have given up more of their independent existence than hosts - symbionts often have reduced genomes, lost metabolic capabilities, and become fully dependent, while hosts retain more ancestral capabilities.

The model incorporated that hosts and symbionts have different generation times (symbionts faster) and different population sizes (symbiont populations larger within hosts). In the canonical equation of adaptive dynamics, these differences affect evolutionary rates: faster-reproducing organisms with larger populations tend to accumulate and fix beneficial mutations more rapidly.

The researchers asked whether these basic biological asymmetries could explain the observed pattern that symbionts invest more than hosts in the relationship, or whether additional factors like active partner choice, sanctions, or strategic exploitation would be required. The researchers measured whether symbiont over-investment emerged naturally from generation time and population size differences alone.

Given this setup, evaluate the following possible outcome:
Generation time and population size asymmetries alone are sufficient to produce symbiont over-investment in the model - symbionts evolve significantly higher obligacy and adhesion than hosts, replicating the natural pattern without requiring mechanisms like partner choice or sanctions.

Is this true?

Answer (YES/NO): YES